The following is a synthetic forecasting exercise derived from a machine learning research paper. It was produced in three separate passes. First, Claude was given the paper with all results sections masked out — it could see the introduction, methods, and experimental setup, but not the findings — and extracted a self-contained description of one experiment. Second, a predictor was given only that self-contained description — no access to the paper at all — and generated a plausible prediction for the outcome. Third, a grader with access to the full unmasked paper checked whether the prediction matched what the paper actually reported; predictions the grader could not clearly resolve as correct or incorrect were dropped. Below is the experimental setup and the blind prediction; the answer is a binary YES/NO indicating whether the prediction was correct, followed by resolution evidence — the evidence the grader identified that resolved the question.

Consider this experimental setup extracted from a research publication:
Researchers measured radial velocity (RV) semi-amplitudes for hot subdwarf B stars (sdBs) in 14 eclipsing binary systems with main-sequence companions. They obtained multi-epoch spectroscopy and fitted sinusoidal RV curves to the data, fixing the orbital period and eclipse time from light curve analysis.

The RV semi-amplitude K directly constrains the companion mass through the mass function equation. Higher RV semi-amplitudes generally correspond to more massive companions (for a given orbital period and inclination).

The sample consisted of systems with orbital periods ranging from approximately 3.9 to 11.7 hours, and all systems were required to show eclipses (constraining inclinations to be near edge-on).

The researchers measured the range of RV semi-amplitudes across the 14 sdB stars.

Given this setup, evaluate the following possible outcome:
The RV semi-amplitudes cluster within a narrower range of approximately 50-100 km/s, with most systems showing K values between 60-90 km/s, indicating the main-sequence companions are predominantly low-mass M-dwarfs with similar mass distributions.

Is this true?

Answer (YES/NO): NO